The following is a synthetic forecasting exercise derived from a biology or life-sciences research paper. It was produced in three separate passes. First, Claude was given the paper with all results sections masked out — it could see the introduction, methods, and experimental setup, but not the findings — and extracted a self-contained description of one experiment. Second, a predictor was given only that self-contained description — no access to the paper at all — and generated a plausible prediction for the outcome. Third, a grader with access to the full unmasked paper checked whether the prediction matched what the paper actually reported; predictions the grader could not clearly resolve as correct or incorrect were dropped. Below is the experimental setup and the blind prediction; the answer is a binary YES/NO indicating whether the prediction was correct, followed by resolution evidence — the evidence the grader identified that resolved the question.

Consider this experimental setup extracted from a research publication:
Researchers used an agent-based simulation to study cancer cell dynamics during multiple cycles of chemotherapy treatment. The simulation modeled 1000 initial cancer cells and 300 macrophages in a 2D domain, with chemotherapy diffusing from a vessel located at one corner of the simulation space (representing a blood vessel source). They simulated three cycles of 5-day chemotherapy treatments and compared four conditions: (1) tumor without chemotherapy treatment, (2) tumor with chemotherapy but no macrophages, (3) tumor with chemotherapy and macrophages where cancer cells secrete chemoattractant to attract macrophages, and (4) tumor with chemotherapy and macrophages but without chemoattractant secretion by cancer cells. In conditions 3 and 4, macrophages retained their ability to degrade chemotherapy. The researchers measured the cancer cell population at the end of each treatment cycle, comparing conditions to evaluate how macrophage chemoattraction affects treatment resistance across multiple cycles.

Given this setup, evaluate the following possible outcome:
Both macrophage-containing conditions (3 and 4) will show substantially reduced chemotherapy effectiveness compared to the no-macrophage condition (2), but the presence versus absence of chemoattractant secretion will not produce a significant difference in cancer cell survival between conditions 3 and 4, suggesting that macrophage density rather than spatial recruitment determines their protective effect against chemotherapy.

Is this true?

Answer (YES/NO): NO